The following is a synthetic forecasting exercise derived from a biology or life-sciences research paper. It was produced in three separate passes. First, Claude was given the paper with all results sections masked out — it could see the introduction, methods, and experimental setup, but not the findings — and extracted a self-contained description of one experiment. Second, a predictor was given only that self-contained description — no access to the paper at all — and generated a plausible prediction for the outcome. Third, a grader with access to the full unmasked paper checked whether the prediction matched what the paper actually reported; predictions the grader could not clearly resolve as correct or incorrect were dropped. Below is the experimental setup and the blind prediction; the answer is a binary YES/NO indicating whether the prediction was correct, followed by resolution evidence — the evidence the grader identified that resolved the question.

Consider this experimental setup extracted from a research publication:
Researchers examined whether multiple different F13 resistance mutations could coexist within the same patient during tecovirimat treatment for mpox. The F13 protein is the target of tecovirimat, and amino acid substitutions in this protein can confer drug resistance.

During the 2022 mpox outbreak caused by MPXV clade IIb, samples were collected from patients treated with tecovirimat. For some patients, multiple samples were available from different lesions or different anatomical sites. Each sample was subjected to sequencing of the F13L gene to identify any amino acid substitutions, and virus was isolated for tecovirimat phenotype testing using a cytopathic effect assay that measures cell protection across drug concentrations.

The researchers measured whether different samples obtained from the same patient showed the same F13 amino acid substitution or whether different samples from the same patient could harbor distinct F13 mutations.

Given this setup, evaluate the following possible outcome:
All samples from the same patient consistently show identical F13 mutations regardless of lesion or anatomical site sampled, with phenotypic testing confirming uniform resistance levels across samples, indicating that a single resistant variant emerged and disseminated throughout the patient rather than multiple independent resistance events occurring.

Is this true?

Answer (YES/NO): NO